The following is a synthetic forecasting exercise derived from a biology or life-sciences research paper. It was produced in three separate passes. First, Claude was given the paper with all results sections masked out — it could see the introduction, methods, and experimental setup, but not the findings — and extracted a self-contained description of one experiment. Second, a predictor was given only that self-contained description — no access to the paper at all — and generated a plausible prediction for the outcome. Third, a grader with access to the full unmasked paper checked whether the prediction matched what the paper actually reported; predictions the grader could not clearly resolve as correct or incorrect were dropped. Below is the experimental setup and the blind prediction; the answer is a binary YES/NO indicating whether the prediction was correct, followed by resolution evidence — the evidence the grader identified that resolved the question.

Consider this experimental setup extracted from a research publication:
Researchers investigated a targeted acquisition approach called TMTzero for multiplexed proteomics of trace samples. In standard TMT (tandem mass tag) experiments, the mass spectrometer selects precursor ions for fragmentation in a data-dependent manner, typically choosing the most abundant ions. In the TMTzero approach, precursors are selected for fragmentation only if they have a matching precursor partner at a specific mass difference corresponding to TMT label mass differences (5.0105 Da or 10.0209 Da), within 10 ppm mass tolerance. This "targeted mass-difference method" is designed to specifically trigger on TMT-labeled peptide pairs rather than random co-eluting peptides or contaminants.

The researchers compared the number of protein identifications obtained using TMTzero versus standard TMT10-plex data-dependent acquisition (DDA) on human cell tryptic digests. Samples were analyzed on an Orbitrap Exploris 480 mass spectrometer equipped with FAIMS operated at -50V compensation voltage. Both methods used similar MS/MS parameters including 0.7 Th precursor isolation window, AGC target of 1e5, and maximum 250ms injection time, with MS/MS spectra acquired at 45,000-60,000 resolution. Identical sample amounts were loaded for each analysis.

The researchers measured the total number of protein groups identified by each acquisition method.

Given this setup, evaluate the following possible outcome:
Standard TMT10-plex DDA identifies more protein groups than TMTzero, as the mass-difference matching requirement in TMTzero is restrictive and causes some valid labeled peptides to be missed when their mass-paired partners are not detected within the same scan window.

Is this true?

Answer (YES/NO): YES